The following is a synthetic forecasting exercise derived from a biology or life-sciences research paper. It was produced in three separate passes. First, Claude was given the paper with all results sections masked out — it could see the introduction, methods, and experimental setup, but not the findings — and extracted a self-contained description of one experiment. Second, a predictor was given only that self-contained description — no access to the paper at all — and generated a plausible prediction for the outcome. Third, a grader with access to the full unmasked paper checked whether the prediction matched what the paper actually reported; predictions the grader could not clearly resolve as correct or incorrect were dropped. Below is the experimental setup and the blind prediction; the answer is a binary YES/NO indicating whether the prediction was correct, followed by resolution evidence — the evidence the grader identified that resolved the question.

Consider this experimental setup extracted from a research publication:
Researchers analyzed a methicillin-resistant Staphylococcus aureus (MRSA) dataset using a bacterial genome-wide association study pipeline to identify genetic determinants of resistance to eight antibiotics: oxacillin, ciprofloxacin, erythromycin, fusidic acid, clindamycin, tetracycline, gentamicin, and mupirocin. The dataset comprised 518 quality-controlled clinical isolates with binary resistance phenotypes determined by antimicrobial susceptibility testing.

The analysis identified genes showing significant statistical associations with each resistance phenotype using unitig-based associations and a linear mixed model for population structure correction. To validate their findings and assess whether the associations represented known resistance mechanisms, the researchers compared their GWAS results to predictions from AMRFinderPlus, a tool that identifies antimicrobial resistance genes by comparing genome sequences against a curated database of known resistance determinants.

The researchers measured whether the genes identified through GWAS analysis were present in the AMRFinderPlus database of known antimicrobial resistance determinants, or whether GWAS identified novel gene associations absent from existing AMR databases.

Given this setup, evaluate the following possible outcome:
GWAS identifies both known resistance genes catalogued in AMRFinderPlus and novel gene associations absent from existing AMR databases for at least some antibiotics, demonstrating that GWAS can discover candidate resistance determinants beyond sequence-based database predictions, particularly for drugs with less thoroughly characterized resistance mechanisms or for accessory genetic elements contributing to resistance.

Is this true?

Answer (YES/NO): YES